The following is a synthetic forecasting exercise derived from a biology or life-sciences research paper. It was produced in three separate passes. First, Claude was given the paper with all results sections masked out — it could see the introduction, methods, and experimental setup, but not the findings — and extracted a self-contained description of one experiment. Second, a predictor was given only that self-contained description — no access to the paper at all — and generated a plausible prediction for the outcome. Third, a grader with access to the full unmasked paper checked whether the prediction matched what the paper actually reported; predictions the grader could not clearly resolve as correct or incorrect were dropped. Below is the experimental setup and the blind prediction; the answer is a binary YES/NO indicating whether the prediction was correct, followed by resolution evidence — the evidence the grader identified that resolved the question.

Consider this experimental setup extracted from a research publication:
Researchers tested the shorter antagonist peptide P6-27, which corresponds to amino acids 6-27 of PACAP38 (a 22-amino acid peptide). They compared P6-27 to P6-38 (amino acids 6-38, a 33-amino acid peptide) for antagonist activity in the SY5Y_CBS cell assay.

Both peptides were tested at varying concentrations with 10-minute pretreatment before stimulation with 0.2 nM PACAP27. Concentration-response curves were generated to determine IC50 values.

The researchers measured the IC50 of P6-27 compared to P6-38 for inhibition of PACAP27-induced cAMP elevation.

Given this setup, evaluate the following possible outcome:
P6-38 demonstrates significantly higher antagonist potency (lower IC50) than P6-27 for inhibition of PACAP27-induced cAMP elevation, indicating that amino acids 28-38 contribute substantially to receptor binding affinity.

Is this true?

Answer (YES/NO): YES